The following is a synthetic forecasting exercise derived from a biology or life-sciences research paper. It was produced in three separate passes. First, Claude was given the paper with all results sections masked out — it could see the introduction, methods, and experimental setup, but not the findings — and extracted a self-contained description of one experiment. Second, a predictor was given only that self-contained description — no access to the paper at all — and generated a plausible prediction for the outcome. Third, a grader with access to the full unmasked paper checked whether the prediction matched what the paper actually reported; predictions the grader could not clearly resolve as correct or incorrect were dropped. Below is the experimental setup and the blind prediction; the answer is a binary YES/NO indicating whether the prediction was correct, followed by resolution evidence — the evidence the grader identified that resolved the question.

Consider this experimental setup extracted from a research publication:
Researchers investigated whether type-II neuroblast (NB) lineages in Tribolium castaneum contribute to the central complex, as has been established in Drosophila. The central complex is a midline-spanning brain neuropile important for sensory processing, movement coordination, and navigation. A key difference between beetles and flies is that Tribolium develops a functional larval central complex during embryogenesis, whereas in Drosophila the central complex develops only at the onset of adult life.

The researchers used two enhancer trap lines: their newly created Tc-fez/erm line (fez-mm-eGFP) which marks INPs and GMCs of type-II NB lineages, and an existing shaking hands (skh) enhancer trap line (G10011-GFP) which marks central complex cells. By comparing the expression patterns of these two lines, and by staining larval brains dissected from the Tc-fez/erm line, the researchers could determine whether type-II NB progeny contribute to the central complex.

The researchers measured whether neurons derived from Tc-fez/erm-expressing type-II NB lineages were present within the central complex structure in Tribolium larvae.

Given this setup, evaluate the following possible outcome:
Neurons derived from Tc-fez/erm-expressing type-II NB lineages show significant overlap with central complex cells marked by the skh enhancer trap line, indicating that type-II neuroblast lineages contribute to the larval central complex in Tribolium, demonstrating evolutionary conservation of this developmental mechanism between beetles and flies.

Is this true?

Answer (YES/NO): NO